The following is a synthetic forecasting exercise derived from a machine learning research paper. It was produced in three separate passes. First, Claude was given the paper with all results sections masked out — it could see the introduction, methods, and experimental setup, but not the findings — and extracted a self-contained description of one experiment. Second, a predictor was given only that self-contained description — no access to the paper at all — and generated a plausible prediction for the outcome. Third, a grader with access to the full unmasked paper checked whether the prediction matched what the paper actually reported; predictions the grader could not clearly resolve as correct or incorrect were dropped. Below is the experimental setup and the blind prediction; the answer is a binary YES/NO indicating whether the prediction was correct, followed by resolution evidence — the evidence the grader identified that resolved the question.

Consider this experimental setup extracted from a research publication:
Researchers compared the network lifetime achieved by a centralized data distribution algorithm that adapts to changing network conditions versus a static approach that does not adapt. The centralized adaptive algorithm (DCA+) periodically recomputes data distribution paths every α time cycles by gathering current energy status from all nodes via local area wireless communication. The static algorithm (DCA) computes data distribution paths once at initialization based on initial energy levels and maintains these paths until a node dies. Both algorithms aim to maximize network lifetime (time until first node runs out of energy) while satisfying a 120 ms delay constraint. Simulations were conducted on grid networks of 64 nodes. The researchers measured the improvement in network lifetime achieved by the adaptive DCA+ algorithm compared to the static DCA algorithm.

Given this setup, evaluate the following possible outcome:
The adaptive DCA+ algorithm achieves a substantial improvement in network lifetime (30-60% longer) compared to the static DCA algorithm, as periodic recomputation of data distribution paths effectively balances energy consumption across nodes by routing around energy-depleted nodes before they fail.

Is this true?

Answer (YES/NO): NO